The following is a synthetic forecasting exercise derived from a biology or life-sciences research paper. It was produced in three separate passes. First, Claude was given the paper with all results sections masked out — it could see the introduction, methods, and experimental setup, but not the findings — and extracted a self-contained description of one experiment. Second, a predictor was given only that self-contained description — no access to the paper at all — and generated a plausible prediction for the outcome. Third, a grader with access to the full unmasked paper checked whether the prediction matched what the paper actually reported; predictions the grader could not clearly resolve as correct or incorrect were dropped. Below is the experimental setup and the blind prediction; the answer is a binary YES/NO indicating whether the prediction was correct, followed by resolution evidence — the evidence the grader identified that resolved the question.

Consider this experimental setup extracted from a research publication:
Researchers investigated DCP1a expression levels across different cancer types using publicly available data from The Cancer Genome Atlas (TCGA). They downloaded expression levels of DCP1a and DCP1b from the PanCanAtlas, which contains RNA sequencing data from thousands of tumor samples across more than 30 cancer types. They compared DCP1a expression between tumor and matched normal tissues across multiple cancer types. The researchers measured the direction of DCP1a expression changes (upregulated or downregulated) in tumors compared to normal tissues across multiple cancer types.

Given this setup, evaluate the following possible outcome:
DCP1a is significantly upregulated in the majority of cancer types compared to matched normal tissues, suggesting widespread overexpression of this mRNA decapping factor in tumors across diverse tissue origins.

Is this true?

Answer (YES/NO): NO